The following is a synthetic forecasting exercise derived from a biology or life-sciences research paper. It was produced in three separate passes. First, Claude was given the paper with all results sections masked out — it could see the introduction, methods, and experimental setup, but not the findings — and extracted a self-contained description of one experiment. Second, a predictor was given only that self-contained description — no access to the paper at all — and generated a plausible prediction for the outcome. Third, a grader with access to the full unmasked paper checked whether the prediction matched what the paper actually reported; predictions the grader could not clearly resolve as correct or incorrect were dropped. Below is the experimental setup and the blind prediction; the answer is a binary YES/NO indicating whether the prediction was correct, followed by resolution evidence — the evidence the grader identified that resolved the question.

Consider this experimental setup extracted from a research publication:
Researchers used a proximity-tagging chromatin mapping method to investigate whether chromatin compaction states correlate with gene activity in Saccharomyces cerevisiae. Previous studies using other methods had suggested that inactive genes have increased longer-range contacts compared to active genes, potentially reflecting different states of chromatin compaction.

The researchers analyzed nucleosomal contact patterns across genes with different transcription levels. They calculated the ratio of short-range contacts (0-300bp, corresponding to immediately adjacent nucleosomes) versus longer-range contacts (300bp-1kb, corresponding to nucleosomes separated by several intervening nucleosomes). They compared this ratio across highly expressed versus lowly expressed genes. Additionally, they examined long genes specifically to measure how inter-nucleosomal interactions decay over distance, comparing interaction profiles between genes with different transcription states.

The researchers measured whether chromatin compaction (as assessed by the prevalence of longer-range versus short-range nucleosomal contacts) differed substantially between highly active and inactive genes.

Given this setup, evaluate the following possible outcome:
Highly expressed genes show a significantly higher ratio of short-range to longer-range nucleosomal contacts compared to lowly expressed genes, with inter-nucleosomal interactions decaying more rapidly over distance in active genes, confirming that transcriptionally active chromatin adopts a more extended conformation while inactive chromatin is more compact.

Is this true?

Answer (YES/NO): NO